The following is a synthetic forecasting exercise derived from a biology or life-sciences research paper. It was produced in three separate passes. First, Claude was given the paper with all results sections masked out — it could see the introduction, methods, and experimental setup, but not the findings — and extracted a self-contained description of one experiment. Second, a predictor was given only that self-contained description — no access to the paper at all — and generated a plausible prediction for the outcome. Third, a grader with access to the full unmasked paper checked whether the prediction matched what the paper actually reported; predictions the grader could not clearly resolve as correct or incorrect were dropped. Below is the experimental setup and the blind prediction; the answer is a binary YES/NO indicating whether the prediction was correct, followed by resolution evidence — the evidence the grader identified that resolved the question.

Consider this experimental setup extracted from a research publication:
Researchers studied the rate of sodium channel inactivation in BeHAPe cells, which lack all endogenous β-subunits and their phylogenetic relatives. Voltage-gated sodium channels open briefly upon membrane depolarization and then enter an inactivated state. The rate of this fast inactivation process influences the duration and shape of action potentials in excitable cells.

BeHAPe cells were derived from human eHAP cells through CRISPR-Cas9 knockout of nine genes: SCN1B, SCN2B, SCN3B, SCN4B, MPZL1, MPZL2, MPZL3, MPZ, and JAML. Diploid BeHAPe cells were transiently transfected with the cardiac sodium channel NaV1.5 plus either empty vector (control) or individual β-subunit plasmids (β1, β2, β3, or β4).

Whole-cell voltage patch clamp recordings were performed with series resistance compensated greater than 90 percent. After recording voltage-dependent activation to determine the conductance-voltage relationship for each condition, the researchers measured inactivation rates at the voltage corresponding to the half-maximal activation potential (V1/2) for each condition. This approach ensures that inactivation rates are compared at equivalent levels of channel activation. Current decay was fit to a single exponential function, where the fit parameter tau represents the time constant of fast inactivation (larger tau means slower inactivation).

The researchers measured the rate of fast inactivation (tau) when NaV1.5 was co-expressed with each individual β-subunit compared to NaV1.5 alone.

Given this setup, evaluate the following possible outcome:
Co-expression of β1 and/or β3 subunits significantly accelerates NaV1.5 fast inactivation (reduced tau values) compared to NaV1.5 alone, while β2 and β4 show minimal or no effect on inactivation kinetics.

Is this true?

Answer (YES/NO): NO